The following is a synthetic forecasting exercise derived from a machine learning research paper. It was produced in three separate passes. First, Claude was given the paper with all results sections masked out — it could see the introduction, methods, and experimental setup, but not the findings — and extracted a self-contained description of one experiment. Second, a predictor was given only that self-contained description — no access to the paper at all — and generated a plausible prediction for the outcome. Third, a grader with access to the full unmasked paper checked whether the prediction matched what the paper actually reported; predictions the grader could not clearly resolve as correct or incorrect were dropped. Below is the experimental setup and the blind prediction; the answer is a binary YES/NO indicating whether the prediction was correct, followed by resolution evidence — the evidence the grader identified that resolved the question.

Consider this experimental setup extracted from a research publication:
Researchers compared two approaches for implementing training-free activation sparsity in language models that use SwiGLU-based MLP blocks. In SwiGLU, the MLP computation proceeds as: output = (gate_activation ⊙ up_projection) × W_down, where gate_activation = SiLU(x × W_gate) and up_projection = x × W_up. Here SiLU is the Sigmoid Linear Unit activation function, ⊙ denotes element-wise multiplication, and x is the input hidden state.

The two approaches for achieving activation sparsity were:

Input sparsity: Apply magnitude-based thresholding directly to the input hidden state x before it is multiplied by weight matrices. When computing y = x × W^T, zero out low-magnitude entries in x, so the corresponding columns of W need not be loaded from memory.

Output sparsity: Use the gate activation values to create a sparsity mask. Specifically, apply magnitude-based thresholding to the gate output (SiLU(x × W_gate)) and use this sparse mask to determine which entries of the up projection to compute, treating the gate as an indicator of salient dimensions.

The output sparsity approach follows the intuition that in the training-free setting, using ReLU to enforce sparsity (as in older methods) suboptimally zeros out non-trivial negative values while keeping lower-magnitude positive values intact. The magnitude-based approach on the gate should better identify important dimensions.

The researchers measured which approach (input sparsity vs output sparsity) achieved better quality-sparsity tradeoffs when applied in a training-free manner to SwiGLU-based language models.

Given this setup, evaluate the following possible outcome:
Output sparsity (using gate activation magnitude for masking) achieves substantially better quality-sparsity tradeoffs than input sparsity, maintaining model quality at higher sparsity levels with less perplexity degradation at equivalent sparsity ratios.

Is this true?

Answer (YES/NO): NO